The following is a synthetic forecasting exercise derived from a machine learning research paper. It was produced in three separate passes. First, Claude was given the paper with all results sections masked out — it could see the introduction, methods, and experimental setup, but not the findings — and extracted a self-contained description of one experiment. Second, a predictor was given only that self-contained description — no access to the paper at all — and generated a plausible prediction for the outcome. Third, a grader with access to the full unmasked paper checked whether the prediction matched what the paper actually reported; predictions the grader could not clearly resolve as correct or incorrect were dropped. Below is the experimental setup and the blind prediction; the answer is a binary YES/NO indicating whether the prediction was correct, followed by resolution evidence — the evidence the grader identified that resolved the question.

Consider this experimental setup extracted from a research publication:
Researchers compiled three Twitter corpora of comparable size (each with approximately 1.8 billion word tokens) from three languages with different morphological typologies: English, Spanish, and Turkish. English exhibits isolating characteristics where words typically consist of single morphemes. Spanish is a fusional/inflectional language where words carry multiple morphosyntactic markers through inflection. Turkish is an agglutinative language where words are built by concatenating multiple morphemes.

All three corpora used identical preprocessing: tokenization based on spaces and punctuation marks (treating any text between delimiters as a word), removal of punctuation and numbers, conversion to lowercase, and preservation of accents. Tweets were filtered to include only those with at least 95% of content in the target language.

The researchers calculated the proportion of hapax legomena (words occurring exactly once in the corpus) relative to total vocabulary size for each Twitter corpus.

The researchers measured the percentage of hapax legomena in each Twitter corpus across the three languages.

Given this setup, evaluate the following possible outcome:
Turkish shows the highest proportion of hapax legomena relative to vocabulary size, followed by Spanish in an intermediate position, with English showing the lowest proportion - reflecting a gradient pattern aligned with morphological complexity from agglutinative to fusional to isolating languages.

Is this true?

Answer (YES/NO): YES